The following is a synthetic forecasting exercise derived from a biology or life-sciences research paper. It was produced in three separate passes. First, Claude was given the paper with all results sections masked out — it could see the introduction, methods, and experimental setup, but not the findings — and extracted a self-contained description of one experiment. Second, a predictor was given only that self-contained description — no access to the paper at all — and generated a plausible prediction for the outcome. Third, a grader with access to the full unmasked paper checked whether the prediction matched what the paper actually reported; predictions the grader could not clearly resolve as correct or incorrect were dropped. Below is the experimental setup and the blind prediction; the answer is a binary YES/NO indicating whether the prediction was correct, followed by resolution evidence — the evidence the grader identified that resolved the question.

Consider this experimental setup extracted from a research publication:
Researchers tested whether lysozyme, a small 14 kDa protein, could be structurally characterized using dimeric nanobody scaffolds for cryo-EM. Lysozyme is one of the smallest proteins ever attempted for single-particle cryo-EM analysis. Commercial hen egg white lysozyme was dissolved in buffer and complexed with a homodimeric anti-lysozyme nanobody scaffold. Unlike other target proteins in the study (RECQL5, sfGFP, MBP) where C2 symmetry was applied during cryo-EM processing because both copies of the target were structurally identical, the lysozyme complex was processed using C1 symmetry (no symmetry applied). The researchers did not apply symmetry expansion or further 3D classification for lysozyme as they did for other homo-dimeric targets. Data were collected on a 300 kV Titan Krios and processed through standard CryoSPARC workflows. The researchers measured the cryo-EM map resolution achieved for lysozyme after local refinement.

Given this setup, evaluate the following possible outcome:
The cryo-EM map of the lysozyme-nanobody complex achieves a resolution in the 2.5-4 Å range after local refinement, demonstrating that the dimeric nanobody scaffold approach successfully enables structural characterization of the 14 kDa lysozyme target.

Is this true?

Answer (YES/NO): YES